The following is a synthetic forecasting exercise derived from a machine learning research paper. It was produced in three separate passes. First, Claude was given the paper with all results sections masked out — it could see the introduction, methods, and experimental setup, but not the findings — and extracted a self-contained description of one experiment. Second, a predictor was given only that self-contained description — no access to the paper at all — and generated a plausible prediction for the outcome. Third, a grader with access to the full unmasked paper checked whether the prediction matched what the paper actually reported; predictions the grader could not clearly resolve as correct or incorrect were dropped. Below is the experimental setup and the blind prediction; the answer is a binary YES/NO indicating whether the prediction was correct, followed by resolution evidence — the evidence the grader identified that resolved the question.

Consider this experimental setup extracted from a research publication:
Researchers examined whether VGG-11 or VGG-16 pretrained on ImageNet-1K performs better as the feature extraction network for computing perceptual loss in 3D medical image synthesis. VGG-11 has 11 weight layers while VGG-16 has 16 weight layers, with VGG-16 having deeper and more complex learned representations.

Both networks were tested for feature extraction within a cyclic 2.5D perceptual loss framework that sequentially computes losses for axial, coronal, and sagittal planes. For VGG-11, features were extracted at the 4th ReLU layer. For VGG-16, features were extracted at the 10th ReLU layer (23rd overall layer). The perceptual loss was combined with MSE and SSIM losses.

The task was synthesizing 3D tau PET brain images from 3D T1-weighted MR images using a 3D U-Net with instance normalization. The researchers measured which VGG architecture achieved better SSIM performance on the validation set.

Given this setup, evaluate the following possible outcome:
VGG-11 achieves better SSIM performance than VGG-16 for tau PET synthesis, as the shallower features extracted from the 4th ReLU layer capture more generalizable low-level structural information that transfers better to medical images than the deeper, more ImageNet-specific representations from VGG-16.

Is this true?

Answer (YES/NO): NO